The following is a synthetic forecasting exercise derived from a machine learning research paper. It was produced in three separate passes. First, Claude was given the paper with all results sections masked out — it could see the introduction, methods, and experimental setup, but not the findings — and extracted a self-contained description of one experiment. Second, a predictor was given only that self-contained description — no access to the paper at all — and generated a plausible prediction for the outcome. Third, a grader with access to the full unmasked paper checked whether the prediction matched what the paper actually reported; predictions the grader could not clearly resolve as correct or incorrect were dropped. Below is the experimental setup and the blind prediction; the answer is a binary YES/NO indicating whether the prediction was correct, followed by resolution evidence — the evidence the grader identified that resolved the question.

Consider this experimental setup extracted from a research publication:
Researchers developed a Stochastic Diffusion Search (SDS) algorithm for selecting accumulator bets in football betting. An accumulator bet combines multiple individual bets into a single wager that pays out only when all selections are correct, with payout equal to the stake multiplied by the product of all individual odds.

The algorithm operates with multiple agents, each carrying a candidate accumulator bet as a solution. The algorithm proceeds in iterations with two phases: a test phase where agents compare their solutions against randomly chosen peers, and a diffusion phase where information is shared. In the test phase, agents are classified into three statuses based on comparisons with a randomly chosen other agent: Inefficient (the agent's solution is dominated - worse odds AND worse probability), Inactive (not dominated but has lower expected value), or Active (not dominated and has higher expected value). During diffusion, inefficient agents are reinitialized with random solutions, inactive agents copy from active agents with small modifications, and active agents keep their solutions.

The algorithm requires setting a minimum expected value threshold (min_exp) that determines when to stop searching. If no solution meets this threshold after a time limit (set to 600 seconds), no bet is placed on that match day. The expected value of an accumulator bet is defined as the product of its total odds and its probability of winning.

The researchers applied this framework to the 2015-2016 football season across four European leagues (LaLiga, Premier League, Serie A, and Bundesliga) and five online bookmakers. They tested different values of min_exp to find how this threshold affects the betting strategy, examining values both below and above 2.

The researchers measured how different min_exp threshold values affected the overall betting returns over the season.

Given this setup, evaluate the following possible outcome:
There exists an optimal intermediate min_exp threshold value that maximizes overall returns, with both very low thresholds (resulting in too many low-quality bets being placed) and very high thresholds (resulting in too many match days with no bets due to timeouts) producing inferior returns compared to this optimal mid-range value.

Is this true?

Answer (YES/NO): NO